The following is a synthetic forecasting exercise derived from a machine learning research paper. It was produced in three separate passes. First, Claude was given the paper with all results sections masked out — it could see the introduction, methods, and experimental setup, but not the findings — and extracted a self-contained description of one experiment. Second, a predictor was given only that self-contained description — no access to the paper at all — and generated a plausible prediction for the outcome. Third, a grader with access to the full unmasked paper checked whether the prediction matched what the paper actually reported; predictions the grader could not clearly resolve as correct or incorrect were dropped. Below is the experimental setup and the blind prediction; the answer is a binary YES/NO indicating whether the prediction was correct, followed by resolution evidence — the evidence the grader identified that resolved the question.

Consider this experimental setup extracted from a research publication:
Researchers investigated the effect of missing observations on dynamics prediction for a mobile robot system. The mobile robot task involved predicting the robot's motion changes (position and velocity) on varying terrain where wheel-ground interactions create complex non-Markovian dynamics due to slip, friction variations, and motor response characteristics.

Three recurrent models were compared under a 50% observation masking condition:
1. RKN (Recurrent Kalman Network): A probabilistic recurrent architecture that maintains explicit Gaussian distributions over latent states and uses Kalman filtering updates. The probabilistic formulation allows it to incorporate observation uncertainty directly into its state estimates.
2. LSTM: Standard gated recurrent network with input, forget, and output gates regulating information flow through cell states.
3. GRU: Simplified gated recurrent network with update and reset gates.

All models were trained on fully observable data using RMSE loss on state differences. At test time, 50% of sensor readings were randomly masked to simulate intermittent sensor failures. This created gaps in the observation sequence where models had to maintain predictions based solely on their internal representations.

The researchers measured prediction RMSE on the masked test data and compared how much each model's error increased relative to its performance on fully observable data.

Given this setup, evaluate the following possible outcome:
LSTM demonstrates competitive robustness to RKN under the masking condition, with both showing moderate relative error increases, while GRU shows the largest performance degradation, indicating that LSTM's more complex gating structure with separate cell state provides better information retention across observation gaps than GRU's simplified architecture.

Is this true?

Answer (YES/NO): NO